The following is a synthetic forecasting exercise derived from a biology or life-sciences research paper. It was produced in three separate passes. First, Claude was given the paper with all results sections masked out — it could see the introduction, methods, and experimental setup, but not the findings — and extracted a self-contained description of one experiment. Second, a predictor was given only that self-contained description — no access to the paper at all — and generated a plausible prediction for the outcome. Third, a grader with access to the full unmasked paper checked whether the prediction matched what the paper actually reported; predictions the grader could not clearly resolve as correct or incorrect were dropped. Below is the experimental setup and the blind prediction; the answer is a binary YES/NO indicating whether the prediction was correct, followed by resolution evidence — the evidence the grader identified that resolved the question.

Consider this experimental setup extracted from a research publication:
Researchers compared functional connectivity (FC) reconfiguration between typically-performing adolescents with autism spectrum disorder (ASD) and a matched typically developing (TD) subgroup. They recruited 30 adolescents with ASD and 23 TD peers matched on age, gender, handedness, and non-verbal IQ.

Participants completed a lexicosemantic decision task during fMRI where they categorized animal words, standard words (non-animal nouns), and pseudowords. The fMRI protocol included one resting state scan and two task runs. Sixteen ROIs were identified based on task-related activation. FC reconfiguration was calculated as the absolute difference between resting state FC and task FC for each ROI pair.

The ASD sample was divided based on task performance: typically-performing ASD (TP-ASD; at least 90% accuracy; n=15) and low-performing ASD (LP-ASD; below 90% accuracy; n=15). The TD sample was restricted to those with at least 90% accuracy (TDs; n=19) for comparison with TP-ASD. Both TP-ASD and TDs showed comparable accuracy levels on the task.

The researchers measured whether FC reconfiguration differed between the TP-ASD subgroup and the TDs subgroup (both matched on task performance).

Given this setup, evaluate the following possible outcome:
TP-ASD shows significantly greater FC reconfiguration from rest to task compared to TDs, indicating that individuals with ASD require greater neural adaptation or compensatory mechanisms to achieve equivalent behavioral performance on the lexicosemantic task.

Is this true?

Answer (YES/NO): YES